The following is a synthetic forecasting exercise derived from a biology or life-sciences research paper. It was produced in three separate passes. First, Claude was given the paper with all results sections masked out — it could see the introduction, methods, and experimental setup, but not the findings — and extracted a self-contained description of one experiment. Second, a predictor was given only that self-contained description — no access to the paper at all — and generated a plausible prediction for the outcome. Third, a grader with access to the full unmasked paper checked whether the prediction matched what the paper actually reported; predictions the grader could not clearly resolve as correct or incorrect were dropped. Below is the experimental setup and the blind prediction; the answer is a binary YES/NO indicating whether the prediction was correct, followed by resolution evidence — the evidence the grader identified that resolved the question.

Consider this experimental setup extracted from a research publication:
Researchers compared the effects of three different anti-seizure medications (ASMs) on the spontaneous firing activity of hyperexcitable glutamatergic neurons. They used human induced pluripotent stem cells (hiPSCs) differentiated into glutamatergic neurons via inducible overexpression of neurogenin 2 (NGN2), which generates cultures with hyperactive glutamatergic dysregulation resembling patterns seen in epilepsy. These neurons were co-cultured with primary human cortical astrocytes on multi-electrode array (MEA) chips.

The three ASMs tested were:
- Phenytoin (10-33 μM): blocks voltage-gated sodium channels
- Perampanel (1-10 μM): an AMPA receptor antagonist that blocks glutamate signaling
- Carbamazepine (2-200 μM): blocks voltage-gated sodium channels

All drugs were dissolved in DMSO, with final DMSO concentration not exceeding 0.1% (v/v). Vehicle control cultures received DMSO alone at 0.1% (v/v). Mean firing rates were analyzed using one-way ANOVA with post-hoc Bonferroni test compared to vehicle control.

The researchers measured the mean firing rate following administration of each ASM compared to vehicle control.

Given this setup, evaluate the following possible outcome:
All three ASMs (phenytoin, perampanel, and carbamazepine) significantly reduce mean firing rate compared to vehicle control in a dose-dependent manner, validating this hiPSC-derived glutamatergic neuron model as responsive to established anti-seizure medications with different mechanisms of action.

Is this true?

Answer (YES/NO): NO